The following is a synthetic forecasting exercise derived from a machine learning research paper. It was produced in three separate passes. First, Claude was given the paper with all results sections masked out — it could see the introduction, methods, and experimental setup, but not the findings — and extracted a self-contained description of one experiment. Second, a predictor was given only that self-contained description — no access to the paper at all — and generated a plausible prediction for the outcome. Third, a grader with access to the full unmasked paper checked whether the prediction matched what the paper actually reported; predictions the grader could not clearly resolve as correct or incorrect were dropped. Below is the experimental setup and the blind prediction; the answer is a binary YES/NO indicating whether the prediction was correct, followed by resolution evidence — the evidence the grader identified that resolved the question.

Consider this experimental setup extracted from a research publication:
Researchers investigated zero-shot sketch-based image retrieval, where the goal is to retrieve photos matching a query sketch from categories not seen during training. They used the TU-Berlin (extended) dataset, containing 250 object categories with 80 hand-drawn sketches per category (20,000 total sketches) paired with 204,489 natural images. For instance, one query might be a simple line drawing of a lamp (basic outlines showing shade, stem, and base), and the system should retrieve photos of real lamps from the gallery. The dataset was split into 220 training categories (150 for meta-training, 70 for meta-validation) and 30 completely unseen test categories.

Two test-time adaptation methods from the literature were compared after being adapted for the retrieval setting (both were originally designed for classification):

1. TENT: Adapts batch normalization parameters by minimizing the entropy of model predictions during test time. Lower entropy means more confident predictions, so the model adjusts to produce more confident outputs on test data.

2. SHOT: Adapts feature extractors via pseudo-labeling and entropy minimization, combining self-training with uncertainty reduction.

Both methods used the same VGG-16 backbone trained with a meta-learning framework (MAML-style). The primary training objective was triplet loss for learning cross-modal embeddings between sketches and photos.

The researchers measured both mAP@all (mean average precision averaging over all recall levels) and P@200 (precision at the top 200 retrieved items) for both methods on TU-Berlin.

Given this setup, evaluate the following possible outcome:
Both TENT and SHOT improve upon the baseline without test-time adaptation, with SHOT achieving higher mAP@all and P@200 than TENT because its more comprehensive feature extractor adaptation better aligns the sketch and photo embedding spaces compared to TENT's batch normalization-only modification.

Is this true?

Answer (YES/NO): YES